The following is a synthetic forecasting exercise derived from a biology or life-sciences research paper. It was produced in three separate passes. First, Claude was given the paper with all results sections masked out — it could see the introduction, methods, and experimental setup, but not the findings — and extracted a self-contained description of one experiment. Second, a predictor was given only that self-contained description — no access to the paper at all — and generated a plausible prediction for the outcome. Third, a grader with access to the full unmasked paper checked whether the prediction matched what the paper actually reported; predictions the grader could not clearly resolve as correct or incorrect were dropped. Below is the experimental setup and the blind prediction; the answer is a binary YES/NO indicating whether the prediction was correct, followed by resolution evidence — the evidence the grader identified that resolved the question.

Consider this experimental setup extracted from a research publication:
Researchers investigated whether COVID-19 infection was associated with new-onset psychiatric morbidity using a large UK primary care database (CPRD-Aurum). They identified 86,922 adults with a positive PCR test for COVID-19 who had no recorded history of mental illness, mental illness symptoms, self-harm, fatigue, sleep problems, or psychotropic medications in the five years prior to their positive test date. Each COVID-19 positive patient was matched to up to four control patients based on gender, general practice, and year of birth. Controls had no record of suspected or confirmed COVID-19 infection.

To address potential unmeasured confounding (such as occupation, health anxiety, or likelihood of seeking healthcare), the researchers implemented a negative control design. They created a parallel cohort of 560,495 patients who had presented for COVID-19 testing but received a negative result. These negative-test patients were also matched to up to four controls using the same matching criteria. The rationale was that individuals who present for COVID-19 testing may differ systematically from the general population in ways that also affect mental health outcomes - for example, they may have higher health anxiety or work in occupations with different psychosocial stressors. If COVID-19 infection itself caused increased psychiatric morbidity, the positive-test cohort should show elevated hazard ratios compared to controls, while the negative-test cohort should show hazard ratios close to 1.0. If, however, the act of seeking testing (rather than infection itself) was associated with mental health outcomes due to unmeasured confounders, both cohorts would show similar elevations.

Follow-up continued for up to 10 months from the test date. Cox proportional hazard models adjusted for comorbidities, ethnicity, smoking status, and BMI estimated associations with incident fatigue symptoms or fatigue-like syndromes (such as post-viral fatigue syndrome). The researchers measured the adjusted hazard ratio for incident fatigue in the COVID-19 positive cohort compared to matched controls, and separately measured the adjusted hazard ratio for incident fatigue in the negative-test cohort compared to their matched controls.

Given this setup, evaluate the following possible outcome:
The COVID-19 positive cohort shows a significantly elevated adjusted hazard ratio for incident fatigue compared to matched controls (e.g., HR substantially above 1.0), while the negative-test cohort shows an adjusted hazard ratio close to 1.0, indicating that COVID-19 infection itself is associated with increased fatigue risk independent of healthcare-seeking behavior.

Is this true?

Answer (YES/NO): NO